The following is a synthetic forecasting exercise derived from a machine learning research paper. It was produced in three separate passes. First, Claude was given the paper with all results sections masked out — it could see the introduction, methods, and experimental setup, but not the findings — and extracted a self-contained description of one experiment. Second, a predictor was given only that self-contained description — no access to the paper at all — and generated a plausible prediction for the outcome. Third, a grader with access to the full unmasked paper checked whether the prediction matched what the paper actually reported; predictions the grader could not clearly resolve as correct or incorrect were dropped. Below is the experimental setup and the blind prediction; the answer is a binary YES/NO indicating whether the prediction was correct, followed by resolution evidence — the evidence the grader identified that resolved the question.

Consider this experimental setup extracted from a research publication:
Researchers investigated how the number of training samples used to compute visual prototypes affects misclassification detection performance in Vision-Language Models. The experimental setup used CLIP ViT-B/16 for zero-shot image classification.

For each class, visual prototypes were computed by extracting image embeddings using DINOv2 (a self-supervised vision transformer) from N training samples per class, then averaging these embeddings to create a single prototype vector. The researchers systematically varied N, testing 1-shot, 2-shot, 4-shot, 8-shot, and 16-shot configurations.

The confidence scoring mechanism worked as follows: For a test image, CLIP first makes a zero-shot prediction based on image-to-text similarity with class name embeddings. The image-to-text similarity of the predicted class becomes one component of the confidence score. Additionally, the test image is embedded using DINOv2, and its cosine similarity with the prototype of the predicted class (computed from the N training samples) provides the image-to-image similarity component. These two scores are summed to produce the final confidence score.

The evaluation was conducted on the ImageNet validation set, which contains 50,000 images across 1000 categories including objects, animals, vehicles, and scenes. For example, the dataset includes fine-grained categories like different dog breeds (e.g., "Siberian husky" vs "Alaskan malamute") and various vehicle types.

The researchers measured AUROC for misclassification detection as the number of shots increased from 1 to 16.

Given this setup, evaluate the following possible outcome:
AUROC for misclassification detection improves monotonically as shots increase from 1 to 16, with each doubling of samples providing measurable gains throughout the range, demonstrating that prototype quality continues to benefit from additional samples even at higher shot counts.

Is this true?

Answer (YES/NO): NO